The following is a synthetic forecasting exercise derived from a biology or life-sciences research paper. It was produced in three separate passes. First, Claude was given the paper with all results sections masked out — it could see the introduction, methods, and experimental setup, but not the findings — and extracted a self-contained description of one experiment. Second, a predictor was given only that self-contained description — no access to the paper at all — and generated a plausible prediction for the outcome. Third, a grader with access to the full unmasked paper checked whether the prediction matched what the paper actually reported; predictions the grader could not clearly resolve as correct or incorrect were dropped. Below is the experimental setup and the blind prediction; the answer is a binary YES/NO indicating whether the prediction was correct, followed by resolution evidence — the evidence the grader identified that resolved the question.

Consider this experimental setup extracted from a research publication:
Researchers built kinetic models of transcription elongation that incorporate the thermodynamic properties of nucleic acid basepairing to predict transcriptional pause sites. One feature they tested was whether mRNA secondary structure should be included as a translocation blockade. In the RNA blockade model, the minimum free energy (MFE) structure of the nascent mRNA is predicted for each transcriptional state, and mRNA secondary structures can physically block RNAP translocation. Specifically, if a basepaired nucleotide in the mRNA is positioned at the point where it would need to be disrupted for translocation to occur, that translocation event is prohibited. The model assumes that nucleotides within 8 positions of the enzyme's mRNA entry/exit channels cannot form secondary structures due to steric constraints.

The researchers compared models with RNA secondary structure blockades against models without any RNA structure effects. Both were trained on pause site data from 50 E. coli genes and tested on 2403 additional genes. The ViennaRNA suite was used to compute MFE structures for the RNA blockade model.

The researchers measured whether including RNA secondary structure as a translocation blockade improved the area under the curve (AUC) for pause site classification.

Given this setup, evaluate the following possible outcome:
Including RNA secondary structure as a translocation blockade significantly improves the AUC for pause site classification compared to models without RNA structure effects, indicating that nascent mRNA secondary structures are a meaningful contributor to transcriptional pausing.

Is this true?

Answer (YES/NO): NO